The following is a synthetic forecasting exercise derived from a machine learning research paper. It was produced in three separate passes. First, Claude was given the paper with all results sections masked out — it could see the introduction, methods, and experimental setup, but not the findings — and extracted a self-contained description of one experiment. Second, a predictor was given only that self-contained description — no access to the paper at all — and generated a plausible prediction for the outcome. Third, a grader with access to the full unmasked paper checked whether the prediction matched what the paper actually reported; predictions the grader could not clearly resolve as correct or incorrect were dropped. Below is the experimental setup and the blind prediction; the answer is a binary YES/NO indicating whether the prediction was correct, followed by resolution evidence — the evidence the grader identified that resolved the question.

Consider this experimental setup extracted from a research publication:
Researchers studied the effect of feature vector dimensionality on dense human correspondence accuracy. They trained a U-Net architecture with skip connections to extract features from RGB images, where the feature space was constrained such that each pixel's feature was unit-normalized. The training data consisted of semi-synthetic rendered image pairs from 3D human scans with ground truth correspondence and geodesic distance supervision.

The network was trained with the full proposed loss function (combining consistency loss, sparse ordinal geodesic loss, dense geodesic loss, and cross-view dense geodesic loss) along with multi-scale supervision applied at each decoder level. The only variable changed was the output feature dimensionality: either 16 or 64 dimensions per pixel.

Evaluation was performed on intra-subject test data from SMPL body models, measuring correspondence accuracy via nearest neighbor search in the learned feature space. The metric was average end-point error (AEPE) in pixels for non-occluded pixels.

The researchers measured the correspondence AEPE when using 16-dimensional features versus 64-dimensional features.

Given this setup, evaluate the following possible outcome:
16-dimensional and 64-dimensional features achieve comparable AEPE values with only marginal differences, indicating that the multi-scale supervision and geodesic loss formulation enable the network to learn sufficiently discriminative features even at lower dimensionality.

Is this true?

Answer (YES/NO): YES